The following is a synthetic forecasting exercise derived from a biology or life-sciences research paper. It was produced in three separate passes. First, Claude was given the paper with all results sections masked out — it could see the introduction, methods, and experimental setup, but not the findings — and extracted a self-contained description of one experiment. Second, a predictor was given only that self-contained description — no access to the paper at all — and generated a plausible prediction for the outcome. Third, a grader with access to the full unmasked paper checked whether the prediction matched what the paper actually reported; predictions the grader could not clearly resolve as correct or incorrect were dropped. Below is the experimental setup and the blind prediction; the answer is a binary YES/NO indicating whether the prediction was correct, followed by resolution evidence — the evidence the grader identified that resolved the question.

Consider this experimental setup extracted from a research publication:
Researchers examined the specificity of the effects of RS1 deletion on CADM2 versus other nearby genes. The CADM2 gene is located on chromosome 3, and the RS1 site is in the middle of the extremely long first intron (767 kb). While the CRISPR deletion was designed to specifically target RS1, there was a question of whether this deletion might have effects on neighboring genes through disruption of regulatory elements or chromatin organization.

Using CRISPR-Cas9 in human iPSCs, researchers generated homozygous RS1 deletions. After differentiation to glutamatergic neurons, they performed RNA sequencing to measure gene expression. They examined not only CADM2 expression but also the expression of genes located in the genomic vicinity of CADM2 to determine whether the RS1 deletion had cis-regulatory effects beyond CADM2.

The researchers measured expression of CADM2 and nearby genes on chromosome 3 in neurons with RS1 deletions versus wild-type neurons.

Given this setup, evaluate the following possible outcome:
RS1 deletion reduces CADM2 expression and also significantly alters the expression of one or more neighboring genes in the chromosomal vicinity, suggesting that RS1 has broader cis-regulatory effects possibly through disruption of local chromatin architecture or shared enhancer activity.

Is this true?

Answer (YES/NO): NO